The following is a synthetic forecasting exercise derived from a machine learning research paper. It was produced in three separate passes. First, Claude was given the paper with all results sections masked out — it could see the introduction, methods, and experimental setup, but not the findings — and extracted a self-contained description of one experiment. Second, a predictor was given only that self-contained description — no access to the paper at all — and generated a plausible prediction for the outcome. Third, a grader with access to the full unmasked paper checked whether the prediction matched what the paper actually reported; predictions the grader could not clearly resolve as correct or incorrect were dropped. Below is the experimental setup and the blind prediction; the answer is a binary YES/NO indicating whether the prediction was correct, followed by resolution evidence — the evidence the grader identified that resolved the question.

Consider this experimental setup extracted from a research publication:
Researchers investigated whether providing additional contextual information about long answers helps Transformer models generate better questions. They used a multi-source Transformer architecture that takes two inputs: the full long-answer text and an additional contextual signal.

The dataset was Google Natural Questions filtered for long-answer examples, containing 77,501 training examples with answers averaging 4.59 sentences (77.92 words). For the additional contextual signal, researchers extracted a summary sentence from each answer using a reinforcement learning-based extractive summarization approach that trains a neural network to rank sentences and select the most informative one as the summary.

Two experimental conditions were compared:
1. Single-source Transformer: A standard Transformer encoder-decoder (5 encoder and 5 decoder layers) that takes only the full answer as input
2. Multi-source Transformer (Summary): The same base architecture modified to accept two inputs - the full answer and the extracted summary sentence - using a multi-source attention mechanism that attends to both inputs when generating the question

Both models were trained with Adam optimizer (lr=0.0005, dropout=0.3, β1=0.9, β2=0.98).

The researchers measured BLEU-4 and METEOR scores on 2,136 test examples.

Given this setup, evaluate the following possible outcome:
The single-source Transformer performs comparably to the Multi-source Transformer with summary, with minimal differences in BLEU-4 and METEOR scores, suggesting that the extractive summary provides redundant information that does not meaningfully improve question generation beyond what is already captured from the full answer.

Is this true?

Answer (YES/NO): NO